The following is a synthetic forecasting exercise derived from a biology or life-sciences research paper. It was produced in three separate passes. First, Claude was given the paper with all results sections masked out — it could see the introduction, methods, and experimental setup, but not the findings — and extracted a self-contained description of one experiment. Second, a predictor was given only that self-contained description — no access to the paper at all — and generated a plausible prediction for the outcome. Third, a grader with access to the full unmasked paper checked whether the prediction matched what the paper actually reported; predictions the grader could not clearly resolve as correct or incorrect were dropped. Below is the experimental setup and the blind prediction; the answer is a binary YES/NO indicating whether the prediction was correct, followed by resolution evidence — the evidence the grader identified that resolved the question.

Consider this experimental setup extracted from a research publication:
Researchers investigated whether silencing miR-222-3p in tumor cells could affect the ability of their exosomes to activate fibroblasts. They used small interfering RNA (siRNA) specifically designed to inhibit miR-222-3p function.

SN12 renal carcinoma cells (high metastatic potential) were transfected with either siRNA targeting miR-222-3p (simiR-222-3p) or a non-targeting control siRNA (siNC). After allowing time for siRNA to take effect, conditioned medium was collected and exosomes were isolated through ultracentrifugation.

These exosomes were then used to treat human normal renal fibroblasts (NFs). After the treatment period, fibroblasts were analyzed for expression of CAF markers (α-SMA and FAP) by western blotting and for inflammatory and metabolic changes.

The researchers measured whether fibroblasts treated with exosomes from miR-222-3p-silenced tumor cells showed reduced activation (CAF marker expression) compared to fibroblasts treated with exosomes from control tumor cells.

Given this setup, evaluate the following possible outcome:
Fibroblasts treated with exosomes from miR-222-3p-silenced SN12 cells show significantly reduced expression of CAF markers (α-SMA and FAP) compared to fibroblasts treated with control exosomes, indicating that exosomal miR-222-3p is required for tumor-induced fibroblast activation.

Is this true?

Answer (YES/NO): YES